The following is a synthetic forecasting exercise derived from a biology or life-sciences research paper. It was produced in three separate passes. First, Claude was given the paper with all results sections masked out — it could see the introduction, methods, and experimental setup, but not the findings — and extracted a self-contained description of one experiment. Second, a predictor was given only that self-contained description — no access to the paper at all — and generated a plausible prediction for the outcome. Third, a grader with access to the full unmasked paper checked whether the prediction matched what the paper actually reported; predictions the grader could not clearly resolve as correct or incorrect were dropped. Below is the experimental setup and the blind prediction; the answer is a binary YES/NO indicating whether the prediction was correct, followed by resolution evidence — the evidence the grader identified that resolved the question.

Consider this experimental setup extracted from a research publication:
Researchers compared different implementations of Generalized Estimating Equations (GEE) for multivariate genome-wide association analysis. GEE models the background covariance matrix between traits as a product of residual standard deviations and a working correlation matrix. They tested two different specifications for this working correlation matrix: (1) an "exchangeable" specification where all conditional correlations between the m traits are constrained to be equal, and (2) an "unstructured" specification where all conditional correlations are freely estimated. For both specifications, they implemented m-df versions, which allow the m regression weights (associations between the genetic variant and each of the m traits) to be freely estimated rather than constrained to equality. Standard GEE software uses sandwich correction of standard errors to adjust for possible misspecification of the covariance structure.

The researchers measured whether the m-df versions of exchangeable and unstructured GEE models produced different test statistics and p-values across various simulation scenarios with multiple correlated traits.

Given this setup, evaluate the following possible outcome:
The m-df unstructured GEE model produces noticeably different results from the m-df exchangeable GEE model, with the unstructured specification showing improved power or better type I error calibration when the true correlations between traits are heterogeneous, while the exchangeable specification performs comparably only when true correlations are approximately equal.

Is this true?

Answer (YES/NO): NO